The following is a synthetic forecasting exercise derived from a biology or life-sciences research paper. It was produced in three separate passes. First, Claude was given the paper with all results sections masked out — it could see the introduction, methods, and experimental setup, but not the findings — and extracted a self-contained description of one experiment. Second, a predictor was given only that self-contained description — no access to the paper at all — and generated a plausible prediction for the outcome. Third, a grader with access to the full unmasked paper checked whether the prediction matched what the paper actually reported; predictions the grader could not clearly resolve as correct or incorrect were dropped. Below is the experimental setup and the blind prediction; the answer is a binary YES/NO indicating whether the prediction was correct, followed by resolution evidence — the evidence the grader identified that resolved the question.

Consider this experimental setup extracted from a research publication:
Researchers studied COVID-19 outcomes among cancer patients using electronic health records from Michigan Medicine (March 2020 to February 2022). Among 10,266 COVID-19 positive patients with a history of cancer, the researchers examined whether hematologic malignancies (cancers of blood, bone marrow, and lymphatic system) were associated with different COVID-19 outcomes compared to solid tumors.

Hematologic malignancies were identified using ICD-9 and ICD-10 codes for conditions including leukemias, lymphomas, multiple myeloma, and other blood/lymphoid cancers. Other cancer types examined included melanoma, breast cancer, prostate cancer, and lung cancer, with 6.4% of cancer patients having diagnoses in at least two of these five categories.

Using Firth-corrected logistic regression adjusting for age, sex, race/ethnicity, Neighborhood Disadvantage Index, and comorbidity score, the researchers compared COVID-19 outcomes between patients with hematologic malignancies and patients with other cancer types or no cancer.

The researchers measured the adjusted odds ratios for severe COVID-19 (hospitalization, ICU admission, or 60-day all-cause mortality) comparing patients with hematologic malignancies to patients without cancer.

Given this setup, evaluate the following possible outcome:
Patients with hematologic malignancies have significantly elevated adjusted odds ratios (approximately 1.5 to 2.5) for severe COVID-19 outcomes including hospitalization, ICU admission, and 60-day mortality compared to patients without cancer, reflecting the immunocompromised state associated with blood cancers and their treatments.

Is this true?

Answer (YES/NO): YES